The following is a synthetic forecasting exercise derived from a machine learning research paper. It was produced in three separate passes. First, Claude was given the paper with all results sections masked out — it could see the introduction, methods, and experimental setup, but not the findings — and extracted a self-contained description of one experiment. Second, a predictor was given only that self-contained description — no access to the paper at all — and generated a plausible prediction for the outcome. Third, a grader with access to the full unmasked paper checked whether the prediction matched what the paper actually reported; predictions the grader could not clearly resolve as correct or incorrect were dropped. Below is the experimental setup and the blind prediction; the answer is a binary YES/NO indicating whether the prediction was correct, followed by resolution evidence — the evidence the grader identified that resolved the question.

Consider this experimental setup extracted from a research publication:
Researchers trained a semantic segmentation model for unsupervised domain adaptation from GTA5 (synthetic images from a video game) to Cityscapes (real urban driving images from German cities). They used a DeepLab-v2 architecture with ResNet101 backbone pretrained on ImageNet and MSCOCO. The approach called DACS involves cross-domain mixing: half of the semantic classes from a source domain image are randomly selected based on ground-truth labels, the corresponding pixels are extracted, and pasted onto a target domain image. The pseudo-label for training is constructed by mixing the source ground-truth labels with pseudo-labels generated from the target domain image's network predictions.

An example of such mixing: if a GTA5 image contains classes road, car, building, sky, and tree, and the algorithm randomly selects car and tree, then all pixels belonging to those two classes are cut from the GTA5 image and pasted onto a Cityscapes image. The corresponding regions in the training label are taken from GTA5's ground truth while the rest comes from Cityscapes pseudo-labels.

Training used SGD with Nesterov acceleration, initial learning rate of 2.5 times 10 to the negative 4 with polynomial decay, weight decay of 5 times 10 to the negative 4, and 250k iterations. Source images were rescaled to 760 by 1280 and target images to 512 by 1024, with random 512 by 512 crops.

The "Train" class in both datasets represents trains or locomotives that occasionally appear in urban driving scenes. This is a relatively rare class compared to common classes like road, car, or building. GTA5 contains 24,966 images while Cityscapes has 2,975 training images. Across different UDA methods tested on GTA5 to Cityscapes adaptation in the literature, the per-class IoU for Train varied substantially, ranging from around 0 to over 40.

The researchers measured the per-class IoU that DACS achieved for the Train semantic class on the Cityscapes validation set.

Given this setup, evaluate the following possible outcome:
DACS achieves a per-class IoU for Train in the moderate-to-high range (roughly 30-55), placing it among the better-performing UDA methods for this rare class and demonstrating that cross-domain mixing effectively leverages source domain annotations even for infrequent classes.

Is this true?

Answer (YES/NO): NO